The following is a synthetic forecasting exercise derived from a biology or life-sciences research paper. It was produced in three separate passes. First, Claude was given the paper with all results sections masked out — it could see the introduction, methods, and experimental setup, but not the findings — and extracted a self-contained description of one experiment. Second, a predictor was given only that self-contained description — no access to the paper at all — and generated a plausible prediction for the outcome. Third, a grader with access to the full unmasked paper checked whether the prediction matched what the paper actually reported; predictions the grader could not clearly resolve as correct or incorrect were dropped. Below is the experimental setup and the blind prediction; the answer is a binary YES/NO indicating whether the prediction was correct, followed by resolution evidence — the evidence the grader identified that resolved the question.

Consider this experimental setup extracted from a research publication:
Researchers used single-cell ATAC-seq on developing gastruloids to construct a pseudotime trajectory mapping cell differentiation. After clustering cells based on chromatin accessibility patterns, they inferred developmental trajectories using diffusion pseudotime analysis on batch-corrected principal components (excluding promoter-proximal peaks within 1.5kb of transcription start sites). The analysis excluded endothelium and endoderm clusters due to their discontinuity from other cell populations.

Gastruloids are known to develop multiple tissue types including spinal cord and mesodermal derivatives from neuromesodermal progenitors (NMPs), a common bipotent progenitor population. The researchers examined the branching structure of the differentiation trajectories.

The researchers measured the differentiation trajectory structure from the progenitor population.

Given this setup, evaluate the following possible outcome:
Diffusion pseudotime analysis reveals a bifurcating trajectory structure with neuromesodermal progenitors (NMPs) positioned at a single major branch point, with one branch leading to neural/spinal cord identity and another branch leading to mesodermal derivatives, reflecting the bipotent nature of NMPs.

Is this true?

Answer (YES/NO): NO